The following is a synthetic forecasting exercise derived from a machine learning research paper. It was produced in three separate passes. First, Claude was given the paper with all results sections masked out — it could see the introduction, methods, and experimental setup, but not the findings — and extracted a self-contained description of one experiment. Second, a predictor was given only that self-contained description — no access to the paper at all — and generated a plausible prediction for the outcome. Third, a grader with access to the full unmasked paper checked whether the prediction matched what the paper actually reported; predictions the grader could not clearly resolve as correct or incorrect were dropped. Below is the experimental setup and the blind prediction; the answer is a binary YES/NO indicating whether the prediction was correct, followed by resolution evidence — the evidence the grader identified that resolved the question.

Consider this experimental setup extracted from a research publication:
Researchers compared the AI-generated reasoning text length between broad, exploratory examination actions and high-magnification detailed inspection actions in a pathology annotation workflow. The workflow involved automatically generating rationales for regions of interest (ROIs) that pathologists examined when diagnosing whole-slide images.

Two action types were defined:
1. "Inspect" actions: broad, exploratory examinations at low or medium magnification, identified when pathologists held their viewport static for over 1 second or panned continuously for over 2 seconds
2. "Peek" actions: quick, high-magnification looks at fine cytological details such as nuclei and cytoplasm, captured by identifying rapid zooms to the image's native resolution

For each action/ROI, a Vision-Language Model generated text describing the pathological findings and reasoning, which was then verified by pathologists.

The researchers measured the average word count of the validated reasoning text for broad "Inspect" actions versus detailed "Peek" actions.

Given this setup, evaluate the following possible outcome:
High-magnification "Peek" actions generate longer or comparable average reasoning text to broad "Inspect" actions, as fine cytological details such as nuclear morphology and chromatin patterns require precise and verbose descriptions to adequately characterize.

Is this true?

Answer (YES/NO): NO